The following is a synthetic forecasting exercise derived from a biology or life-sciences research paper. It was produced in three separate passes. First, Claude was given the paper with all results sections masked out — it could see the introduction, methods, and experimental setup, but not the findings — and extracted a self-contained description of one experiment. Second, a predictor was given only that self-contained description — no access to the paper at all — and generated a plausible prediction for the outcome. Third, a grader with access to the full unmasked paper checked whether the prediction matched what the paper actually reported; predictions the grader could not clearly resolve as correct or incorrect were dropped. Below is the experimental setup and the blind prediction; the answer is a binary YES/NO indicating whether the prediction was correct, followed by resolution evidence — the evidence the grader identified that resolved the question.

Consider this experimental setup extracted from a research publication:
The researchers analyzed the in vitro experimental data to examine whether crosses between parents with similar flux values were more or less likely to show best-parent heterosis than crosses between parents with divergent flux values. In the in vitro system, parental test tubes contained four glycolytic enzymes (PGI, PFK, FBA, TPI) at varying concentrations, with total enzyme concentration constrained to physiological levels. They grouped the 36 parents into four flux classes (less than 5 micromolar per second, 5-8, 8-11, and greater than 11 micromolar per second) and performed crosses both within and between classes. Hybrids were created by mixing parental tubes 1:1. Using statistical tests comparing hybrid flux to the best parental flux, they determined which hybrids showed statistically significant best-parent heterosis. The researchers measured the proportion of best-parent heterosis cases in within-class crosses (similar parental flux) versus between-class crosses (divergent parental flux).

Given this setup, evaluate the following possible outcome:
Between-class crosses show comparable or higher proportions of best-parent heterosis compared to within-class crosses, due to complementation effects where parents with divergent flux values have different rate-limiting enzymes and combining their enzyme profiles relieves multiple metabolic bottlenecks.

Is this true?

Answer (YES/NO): NO